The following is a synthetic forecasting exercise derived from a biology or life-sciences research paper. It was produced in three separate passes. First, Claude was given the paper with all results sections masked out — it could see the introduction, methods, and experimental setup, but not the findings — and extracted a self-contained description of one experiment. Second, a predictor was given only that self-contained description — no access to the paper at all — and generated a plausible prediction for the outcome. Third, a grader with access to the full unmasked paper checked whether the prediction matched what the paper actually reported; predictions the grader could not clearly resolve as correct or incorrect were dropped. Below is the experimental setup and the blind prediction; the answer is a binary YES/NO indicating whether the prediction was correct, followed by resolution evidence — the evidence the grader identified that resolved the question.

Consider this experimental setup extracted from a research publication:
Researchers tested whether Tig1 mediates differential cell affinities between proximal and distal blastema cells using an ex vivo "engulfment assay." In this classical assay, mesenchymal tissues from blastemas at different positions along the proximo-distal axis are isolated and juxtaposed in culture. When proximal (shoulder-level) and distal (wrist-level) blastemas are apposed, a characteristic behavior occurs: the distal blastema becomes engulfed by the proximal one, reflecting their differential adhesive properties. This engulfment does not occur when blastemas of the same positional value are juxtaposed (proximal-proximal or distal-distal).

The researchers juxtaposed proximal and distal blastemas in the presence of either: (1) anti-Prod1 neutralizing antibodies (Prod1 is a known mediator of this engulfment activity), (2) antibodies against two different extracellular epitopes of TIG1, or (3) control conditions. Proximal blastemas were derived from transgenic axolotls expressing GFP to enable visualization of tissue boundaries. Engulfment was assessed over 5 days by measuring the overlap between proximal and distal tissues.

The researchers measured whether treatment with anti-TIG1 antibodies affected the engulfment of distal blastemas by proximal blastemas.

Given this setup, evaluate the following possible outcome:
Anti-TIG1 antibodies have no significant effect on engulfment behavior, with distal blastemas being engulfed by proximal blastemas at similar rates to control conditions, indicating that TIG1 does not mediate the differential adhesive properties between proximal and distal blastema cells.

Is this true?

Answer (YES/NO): NO